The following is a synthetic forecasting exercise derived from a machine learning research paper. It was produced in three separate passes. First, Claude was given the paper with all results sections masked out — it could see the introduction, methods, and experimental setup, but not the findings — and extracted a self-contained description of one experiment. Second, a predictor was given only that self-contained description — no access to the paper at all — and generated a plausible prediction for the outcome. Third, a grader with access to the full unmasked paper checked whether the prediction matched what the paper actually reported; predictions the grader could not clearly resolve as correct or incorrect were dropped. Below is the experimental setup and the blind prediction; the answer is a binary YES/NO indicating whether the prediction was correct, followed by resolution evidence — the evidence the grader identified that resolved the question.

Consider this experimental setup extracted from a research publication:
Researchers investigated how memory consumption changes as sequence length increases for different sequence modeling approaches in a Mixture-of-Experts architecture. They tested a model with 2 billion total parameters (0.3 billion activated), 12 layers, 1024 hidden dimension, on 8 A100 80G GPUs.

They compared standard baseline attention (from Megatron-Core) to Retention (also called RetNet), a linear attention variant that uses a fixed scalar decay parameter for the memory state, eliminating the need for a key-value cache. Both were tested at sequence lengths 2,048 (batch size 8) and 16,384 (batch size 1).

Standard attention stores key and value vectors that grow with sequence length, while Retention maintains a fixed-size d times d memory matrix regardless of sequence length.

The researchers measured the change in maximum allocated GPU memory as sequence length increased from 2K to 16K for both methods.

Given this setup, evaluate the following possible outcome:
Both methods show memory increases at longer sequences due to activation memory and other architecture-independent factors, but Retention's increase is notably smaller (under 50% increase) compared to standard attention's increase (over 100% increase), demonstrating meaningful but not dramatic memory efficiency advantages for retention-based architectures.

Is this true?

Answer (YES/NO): NO